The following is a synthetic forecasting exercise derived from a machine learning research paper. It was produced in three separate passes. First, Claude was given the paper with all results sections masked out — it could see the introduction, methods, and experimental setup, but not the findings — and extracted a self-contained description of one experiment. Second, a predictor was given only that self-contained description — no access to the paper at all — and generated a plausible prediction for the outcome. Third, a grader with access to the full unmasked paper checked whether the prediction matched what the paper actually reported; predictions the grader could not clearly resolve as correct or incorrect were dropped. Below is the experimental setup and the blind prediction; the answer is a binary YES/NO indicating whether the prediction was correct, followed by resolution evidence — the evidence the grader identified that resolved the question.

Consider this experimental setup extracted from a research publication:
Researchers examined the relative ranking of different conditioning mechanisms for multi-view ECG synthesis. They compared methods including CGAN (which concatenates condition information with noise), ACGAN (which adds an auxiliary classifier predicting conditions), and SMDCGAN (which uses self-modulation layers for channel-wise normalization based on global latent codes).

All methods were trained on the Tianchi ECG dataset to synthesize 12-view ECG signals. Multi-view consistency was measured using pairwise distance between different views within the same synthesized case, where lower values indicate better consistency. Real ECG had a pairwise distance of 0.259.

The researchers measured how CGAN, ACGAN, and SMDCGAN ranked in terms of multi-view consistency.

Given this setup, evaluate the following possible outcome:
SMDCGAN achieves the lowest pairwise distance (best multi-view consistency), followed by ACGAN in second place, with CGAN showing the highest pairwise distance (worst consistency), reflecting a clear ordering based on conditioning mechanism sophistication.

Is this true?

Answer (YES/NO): NO